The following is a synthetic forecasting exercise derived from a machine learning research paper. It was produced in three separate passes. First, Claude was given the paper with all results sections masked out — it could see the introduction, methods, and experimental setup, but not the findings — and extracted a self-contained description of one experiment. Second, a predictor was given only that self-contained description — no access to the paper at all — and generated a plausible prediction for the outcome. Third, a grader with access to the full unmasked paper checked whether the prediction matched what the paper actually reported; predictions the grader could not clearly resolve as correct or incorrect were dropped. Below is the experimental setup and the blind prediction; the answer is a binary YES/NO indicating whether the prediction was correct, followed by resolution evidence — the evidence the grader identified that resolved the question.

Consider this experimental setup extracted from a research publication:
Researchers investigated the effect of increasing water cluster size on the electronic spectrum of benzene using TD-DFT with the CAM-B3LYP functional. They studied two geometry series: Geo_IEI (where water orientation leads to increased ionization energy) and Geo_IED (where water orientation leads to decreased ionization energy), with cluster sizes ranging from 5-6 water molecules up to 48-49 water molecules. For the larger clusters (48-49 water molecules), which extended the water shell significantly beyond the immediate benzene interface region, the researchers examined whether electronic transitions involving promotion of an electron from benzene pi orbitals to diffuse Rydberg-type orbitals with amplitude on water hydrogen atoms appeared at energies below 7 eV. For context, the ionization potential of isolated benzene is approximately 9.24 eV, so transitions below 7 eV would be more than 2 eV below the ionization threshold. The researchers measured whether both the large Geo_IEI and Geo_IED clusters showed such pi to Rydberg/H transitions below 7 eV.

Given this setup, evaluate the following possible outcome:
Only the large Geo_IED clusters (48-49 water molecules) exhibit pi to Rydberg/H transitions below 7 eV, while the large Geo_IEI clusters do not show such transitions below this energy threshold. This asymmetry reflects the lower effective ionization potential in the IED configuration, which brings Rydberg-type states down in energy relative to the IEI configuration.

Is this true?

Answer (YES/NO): NO